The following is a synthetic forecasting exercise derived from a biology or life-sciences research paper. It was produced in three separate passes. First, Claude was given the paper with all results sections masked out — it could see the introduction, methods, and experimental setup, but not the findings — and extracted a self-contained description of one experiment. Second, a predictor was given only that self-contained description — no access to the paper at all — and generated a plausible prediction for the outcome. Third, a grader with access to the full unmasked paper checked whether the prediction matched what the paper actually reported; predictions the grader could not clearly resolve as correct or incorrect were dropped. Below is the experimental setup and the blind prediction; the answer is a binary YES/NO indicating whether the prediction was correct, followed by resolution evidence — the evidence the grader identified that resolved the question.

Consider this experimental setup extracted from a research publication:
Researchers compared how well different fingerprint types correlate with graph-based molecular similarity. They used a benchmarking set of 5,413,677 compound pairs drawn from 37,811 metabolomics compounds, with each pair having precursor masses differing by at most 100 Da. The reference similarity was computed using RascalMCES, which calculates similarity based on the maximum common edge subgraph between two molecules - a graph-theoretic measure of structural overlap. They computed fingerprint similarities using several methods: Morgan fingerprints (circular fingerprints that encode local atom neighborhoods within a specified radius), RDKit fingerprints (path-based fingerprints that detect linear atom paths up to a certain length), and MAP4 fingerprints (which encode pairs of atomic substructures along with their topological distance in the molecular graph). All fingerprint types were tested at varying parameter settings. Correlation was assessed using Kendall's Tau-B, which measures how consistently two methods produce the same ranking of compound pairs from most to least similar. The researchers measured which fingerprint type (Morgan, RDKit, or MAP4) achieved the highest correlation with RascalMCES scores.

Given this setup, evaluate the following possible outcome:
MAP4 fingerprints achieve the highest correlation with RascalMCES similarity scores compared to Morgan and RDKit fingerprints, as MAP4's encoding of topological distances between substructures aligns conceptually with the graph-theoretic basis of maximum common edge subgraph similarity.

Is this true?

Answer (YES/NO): NO